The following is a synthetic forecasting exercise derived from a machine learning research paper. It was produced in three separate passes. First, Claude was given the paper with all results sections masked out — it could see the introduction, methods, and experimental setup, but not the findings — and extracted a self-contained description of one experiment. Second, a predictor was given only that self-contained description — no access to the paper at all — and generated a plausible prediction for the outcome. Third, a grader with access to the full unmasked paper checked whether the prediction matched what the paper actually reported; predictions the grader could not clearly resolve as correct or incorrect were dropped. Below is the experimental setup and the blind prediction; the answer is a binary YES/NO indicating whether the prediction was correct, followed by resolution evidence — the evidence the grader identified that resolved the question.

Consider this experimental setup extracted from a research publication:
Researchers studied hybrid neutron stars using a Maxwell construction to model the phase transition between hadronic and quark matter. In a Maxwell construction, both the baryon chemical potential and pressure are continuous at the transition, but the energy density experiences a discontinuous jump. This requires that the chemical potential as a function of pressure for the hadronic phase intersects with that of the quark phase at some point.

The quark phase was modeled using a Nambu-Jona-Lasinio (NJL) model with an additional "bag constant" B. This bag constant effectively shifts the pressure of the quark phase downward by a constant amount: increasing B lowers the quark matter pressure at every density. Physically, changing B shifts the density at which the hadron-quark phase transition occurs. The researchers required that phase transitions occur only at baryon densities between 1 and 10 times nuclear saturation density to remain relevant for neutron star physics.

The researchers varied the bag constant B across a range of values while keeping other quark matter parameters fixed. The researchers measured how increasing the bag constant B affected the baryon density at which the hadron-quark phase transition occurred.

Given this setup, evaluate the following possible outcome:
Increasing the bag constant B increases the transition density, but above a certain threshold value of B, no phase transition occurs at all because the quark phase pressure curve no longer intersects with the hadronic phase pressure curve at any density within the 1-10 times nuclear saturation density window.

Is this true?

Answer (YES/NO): YES